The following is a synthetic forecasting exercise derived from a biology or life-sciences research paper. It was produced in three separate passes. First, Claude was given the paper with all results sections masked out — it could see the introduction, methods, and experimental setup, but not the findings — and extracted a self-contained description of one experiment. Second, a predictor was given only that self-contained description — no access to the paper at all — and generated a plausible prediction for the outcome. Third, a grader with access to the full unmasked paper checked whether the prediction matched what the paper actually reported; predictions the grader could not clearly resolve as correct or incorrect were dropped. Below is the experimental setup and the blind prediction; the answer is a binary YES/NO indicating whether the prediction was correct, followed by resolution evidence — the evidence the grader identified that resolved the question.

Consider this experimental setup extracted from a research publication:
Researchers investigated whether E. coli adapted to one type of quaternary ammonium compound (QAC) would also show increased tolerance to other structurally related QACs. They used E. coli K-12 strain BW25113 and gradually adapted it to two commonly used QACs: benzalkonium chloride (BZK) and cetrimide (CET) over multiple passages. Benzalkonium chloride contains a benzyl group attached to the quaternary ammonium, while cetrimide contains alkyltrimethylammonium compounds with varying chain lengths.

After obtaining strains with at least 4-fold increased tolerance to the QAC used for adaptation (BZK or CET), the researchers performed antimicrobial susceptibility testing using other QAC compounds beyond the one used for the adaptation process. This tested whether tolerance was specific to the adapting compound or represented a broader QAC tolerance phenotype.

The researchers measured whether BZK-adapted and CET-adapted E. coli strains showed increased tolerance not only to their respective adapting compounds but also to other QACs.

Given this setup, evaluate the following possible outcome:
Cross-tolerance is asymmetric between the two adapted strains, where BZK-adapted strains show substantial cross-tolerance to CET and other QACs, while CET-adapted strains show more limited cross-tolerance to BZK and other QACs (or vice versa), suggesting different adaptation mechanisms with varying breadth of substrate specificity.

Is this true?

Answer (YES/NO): NO